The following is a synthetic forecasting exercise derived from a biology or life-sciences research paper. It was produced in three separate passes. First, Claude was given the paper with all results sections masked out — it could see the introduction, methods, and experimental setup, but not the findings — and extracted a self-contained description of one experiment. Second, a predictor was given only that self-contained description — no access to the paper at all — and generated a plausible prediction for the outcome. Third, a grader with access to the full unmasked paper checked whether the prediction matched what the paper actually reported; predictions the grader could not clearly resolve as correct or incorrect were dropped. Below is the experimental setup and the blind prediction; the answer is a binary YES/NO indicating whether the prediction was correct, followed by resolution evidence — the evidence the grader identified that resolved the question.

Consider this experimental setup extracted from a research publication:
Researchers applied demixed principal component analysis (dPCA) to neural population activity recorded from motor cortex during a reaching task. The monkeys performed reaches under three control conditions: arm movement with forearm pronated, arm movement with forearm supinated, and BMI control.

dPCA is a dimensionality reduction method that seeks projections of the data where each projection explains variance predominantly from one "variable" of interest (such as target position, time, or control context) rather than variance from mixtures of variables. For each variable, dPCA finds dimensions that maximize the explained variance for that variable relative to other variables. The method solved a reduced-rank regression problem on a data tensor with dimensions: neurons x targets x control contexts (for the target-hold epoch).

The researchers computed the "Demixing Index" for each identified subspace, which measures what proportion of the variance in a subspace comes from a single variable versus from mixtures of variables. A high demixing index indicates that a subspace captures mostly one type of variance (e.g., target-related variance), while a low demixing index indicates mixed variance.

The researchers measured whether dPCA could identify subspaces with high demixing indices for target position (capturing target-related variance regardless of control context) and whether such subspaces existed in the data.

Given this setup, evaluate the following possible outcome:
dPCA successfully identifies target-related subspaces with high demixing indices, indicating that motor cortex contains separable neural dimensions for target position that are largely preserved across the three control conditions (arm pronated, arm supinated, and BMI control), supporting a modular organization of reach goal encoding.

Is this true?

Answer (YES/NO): YES